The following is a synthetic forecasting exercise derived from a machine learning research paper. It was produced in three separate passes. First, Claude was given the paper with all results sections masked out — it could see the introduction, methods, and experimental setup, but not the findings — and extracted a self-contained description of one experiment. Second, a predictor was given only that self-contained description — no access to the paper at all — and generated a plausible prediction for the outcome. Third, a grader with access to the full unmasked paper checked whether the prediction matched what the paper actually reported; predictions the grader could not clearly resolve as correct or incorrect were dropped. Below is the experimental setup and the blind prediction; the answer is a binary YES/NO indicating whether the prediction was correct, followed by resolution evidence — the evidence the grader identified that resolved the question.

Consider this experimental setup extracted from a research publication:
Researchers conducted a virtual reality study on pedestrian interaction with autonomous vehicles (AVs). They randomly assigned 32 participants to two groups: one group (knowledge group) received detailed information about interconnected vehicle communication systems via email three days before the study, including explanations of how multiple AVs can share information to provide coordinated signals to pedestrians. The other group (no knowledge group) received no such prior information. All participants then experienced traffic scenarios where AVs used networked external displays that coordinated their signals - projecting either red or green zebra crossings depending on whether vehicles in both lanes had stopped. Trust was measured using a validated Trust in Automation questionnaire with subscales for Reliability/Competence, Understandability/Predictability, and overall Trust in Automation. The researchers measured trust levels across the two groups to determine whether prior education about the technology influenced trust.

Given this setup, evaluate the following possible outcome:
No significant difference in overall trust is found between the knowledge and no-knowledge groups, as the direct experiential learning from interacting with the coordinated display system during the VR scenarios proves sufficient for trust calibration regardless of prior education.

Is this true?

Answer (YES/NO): NO